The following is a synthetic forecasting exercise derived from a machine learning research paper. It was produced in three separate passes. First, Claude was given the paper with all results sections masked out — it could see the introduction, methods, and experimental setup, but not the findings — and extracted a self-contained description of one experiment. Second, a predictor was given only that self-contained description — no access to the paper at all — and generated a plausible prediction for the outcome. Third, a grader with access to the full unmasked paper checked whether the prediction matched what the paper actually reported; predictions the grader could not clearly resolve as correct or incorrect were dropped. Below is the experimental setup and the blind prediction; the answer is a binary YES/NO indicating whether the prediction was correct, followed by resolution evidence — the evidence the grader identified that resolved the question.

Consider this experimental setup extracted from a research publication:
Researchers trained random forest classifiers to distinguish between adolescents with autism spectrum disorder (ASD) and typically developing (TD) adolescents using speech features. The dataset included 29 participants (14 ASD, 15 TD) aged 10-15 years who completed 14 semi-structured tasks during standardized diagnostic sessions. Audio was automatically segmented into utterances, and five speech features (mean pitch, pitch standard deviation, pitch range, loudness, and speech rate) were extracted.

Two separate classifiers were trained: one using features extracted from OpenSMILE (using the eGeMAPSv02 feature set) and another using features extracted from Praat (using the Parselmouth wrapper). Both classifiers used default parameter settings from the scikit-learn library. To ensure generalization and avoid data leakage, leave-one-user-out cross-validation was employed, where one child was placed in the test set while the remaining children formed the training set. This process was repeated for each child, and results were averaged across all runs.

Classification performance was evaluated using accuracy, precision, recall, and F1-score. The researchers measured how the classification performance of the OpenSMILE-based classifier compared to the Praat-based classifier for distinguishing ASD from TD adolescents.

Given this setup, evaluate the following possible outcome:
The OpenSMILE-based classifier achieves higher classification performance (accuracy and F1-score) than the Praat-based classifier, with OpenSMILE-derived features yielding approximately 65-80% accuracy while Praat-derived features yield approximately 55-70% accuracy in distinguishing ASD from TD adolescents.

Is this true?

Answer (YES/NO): NO